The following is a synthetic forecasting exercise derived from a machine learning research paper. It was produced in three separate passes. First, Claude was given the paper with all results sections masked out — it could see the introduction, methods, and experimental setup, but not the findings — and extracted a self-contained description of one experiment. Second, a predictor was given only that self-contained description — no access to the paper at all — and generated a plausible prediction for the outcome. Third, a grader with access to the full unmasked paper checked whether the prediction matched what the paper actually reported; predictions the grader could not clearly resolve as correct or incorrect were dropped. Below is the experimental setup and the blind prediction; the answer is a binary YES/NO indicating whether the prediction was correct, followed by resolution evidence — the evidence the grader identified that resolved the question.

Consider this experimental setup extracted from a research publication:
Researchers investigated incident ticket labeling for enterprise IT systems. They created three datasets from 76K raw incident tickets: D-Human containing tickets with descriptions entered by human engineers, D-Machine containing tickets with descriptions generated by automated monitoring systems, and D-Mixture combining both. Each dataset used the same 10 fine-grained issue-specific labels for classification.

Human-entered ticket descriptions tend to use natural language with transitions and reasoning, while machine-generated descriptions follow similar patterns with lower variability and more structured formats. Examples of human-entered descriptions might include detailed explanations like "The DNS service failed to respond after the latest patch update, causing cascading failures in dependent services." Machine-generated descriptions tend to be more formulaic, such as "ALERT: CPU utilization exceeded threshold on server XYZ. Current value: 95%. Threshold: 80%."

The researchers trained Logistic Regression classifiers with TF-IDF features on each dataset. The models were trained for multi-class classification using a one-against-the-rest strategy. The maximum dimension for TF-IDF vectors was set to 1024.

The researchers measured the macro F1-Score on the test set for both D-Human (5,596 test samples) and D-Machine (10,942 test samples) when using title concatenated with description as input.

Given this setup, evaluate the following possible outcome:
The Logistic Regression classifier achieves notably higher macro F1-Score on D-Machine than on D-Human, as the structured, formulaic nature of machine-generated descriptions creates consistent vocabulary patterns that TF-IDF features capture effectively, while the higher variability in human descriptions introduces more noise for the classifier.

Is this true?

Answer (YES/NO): NO